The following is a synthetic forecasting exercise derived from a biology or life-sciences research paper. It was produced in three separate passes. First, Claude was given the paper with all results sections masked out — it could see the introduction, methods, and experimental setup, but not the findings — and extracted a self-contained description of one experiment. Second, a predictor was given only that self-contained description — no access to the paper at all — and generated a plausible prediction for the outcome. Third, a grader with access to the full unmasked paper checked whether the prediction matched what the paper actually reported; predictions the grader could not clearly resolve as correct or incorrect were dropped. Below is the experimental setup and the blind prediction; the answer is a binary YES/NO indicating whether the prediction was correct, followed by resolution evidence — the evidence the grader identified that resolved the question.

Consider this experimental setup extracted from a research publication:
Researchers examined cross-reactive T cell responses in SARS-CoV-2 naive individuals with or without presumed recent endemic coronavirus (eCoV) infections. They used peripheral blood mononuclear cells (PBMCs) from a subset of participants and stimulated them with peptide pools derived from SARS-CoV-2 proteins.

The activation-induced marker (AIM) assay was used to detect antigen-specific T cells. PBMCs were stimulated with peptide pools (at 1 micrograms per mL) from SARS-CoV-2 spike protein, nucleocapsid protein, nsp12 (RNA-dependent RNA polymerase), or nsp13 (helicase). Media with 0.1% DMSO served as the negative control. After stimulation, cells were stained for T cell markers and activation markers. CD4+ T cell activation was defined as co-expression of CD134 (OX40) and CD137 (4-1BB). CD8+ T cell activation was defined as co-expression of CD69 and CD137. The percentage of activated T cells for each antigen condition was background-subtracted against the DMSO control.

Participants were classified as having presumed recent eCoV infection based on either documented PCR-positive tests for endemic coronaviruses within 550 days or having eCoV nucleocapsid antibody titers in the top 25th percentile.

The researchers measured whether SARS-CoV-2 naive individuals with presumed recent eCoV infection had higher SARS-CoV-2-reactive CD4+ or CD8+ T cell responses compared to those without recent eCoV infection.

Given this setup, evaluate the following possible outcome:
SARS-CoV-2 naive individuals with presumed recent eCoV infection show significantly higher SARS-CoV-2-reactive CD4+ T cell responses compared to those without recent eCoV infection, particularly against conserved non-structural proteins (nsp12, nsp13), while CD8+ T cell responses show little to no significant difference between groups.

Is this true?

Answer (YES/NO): NO